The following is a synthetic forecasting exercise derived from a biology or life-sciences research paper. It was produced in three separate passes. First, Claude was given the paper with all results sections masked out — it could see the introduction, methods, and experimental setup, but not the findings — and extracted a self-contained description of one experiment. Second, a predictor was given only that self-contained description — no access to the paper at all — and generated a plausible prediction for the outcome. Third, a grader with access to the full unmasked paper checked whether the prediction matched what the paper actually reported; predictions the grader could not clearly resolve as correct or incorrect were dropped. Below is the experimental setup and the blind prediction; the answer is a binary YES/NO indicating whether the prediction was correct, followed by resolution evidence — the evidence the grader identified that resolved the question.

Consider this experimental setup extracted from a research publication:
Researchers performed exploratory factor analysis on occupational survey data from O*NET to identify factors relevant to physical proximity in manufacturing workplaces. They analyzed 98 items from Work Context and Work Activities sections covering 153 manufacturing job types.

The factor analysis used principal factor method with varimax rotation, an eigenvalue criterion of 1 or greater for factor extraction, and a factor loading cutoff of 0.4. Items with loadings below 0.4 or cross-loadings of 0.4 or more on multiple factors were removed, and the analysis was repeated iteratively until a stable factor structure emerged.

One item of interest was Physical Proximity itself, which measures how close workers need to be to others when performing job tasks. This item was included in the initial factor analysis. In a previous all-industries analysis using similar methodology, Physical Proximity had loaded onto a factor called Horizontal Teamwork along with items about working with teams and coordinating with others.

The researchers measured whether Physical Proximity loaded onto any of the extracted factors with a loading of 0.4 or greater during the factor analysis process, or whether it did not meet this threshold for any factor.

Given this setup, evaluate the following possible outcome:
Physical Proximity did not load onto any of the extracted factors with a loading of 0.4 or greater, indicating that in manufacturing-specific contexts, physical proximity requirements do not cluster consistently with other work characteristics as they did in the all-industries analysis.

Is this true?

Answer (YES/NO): YES